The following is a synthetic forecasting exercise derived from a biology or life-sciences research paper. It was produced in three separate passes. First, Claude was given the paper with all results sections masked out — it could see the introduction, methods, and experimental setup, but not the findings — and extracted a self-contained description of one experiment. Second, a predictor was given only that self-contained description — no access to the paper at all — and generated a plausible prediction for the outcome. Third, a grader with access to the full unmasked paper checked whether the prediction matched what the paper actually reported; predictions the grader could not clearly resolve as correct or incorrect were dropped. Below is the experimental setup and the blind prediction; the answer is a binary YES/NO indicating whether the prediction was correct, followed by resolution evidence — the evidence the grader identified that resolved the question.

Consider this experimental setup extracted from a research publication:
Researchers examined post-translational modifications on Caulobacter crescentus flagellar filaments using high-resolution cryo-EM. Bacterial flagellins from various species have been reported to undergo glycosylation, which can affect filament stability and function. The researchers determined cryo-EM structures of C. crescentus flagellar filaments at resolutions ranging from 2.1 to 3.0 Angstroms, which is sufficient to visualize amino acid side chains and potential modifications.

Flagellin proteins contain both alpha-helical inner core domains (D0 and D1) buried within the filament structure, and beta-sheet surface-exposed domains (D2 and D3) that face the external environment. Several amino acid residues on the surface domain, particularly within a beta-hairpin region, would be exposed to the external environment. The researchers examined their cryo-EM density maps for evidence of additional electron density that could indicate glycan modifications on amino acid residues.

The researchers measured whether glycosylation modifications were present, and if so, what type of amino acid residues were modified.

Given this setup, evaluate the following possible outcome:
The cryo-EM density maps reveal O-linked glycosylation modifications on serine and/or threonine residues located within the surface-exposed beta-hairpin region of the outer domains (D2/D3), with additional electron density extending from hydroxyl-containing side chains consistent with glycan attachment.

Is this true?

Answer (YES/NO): NO